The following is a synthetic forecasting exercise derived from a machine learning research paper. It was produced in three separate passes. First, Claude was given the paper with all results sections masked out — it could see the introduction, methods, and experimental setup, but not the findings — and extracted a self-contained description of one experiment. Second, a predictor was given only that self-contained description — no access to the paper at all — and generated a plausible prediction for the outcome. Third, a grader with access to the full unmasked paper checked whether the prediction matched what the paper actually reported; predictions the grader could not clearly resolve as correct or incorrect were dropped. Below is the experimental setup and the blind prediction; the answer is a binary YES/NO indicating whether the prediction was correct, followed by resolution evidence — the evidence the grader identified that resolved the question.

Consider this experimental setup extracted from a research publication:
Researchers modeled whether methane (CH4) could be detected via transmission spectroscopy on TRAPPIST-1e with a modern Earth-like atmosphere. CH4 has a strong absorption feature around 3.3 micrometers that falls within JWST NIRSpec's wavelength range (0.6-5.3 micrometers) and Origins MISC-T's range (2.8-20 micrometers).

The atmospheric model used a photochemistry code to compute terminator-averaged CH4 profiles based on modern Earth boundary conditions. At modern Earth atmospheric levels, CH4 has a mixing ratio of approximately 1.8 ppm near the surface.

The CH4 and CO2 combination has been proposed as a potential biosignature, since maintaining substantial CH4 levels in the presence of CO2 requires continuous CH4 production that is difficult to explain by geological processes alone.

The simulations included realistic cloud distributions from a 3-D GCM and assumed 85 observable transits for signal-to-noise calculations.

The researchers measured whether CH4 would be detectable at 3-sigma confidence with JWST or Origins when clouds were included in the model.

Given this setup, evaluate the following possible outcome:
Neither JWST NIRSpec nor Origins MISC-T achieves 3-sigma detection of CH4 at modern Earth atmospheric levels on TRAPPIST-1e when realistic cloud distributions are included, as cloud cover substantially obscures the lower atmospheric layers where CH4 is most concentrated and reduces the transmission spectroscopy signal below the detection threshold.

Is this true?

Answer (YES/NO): YES